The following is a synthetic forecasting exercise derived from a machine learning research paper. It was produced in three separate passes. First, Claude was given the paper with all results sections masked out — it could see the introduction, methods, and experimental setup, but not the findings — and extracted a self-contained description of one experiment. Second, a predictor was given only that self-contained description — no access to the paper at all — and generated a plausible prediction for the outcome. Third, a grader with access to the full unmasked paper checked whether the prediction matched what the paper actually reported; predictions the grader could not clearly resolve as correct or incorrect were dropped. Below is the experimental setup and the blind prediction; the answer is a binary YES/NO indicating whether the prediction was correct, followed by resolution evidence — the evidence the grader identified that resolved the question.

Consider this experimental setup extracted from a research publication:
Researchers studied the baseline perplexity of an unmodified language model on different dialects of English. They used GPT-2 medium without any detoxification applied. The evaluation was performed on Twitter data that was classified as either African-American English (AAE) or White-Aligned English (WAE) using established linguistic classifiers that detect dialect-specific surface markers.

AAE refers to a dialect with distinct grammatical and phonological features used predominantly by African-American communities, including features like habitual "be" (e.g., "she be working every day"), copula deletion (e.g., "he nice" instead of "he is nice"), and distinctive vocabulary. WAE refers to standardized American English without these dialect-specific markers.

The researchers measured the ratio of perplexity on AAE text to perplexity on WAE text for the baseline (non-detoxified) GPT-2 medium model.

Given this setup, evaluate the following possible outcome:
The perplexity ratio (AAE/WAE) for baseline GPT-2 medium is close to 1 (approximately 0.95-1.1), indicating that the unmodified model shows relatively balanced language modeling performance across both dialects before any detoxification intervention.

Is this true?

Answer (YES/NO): NO